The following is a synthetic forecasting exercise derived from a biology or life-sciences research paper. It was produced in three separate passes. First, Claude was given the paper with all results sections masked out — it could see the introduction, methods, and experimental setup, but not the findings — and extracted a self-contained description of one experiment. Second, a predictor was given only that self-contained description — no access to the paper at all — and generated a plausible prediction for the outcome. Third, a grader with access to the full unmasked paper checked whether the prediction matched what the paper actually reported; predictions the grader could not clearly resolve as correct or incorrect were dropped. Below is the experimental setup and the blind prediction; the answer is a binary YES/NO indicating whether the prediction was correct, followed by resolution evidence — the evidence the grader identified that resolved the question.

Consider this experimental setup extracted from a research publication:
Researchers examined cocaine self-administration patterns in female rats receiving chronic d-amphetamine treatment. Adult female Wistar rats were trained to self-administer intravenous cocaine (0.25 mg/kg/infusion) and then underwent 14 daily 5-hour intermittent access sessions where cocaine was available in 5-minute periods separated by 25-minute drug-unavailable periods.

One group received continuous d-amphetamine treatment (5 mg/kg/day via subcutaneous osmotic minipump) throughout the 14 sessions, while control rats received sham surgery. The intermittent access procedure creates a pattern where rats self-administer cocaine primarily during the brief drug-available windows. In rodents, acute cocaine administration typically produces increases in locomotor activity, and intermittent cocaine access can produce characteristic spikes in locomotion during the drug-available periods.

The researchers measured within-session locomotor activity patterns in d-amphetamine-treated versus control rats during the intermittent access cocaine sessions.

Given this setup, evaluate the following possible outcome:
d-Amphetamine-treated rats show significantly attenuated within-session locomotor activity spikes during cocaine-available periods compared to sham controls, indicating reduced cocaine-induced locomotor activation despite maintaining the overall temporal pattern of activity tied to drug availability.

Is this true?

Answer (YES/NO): NO